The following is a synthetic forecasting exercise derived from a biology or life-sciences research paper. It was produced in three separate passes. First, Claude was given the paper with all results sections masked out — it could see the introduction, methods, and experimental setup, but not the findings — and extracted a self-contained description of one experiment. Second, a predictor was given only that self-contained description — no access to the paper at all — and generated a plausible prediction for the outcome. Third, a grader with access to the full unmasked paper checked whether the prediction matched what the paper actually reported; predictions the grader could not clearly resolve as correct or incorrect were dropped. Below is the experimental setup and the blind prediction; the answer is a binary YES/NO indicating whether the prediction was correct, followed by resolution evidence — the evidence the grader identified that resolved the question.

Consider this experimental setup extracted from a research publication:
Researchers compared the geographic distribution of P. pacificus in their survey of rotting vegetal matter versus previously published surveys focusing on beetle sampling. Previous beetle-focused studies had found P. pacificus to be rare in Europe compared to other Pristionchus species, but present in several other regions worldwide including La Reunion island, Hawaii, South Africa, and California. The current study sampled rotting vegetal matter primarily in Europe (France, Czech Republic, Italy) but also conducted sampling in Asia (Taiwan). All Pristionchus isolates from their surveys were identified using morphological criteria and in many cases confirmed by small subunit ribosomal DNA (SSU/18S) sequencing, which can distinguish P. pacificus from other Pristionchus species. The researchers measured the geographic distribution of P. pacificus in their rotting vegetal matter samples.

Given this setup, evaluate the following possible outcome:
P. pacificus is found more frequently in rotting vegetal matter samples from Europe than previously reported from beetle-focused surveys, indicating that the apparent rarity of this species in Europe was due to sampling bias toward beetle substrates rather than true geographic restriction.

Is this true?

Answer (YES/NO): NO